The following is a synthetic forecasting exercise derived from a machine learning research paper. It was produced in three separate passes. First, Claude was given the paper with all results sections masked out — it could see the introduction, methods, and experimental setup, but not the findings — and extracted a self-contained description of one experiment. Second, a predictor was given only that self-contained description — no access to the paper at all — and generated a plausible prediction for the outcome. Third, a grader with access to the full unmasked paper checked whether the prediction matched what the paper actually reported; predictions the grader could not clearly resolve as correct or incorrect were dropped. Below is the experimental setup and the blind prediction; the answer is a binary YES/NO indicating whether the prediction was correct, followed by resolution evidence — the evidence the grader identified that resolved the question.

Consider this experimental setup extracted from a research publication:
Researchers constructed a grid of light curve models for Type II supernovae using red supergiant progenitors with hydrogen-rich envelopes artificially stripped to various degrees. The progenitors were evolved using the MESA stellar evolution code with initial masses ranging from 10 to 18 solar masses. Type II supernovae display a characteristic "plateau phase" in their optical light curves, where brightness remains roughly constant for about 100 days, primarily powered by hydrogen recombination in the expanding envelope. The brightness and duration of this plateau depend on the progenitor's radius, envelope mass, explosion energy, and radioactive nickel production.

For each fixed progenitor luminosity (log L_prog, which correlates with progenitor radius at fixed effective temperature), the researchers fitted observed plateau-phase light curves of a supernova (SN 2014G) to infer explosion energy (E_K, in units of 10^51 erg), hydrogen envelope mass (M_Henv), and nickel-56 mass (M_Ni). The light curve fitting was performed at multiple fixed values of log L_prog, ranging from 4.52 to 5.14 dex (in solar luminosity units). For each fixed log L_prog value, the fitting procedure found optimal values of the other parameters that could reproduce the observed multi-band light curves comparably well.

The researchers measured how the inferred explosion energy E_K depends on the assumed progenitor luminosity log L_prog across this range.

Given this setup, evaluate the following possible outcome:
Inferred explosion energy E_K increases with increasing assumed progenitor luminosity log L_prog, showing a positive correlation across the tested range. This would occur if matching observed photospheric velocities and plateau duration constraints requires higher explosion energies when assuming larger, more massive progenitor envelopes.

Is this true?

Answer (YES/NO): NO